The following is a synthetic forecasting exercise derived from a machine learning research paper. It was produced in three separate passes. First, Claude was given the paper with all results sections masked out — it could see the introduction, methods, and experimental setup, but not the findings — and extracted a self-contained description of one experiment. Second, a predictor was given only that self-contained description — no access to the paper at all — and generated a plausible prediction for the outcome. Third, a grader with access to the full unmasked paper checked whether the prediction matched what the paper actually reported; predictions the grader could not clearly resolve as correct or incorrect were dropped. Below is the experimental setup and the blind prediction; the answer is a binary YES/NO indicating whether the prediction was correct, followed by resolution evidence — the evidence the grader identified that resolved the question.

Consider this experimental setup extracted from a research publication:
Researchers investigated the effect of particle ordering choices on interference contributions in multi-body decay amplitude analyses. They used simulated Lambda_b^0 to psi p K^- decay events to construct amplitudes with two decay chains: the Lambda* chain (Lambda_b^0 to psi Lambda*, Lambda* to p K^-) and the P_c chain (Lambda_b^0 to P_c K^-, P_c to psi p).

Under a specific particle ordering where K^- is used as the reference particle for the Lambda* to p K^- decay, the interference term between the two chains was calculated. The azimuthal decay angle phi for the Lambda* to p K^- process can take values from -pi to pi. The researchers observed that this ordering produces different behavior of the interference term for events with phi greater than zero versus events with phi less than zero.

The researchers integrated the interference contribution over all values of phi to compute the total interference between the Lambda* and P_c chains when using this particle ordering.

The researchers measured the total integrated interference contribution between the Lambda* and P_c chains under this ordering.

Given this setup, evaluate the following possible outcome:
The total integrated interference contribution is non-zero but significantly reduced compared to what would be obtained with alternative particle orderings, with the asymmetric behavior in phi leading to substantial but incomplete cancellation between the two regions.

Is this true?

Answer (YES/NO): NO